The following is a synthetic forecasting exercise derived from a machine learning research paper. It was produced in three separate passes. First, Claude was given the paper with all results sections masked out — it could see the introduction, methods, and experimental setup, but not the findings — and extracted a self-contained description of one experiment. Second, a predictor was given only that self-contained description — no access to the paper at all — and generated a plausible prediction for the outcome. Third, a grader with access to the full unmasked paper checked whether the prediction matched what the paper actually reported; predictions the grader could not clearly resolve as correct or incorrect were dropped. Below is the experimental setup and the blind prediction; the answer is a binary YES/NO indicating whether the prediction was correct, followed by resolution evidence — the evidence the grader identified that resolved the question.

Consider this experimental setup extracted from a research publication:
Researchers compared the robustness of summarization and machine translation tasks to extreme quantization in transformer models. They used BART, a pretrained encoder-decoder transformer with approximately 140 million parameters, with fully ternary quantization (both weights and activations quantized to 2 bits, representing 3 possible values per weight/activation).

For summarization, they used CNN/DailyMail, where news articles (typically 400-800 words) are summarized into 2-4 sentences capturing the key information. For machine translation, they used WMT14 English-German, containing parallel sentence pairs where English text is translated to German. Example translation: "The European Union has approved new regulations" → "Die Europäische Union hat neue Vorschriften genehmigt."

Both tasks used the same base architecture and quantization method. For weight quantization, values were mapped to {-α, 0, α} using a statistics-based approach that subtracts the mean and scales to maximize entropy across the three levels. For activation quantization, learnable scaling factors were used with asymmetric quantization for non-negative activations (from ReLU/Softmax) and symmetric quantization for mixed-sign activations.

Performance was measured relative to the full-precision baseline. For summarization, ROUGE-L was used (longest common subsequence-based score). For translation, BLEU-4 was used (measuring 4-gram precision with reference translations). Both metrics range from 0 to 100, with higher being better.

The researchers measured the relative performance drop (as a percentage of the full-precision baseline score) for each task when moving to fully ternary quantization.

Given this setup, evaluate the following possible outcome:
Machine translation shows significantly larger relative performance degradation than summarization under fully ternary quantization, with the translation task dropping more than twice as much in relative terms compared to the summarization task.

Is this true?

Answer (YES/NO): YES